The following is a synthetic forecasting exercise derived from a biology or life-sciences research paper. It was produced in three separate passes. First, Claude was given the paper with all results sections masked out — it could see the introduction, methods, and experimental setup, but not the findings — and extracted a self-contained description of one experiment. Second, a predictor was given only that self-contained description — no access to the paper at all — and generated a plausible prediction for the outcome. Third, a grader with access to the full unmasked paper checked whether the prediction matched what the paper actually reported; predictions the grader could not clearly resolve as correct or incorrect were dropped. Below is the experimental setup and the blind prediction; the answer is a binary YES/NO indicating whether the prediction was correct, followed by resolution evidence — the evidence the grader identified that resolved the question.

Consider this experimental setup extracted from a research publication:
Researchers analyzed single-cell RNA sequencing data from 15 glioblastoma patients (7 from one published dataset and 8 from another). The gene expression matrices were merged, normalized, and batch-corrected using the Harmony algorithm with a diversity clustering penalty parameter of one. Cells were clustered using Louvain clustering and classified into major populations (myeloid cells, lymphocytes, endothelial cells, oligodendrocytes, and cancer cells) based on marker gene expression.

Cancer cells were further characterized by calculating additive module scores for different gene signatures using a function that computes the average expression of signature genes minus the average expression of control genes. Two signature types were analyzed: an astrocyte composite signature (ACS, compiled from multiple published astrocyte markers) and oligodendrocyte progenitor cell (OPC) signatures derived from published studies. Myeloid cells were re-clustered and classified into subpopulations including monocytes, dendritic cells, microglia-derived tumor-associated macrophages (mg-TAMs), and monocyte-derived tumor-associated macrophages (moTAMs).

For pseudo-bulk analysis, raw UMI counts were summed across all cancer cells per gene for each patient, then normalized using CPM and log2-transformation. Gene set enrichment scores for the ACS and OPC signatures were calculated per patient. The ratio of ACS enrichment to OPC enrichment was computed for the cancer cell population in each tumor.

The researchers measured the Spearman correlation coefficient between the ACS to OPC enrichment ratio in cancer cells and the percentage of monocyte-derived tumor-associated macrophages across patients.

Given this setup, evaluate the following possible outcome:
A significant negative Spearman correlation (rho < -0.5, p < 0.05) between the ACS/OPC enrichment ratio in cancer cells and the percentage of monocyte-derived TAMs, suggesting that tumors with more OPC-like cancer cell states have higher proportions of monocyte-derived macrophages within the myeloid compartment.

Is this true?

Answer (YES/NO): NO